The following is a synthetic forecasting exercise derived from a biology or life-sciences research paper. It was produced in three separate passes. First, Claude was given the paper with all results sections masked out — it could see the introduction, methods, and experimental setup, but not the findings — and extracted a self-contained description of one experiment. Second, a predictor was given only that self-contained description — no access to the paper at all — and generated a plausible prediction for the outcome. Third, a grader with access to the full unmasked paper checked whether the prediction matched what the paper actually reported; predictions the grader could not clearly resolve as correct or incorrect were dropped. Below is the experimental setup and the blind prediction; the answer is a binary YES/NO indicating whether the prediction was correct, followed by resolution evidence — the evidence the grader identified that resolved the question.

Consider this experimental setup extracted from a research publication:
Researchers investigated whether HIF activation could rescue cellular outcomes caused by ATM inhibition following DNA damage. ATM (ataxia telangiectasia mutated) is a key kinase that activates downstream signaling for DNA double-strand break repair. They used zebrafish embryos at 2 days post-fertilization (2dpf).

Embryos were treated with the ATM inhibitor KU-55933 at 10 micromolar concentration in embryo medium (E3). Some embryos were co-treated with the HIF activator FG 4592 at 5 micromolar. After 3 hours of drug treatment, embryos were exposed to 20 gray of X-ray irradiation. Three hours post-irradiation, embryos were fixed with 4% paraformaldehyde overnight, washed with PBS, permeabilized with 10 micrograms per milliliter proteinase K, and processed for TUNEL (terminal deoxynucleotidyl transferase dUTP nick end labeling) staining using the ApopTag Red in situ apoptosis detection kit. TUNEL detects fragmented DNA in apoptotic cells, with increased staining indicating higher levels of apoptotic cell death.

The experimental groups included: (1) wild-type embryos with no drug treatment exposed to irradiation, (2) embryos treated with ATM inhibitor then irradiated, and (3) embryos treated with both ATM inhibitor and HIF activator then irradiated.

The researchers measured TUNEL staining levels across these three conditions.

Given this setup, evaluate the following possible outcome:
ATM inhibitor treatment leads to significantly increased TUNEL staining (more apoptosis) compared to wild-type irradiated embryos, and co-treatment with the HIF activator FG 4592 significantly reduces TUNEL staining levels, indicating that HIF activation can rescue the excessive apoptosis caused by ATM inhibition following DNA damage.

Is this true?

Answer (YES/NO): YES